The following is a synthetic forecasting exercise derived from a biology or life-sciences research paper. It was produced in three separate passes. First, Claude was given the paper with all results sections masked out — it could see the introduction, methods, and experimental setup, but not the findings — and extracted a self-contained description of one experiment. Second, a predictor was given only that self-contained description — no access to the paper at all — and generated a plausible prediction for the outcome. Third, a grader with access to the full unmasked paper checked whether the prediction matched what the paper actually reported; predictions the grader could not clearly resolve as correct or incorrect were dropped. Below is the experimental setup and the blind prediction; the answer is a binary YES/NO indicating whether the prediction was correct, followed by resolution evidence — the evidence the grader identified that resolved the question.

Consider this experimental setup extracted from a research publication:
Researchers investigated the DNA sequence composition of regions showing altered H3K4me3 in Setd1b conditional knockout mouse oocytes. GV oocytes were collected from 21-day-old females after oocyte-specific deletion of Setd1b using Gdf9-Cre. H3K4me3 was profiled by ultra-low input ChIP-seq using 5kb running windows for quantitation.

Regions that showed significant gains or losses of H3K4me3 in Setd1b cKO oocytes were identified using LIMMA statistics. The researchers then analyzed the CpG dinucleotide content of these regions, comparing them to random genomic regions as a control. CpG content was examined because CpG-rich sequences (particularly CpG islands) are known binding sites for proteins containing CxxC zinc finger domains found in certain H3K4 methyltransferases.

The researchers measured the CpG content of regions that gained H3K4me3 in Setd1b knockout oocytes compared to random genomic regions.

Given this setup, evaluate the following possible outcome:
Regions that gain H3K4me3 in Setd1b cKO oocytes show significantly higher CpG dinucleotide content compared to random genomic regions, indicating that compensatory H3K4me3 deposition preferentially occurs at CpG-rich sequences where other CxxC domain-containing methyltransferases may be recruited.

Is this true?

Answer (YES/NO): YES